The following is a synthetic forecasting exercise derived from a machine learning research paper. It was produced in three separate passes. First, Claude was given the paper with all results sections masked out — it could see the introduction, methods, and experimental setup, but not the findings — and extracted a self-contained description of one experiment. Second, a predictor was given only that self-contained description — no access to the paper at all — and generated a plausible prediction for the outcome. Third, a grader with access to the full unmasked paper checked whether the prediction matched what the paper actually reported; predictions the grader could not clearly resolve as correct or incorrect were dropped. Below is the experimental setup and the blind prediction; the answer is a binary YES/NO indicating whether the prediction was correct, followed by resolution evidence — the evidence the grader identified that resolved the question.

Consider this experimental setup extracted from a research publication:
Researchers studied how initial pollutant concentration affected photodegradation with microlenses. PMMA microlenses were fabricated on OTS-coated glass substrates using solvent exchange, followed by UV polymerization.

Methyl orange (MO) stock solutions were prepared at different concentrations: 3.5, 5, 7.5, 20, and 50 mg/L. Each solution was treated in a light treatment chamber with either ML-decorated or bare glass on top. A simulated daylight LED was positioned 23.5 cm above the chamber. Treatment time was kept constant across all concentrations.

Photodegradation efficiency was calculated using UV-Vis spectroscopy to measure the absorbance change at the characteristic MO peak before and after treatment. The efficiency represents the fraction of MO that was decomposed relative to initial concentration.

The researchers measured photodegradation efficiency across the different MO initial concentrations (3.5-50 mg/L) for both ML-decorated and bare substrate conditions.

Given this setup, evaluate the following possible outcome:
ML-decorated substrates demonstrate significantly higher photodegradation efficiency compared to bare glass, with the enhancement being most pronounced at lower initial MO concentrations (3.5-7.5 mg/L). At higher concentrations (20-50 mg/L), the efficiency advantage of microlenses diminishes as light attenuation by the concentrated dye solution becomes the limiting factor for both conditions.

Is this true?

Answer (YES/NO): NO